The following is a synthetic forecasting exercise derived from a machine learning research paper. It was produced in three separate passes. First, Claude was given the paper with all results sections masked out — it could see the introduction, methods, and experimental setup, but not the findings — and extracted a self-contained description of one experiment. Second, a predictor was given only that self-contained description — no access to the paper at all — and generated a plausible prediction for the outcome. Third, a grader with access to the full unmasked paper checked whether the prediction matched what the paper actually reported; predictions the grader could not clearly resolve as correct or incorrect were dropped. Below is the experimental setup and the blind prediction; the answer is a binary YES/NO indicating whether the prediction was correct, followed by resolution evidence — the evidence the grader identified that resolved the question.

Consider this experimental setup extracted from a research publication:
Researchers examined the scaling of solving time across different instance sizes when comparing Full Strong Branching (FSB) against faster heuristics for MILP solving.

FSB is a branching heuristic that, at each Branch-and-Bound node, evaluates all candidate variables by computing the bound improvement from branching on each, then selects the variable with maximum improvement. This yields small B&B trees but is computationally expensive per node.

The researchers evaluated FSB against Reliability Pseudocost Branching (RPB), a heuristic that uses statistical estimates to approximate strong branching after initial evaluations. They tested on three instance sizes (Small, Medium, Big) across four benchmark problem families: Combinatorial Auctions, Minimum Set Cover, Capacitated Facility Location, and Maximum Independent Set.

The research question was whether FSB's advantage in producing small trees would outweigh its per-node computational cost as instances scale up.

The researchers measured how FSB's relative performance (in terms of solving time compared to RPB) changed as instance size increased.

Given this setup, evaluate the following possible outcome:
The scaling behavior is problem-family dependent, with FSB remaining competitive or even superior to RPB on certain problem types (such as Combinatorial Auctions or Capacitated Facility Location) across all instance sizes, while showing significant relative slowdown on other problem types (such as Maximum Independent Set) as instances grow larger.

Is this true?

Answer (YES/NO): NO